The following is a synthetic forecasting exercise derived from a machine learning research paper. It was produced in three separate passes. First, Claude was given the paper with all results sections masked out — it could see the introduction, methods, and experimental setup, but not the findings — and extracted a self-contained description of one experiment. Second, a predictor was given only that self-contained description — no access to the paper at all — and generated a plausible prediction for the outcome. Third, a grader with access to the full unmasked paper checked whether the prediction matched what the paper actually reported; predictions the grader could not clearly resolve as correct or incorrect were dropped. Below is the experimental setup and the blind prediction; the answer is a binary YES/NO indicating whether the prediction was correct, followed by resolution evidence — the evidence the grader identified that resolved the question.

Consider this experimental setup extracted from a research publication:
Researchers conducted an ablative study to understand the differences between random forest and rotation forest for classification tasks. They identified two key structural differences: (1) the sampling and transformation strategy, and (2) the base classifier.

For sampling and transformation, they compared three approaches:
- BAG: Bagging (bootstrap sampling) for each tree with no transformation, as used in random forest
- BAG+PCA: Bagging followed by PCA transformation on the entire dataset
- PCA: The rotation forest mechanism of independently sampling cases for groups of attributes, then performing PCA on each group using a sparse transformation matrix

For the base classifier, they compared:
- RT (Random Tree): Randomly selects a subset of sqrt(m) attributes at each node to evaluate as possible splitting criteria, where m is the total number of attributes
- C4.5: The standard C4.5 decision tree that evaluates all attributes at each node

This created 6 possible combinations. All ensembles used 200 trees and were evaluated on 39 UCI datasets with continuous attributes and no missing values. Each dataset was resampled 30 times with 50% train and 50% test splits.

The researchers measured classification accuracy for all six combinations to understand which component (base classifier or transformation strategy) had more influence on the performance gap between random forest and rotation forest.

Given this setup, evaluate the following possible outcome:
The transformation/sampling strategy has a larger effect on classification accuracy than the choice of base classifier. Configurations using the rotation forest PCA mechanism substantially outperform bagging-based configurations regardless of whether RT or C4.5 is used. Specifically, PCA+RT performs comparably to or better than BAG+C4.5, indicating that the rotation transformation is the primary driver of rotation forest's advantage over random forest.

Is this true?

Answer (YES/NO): YES